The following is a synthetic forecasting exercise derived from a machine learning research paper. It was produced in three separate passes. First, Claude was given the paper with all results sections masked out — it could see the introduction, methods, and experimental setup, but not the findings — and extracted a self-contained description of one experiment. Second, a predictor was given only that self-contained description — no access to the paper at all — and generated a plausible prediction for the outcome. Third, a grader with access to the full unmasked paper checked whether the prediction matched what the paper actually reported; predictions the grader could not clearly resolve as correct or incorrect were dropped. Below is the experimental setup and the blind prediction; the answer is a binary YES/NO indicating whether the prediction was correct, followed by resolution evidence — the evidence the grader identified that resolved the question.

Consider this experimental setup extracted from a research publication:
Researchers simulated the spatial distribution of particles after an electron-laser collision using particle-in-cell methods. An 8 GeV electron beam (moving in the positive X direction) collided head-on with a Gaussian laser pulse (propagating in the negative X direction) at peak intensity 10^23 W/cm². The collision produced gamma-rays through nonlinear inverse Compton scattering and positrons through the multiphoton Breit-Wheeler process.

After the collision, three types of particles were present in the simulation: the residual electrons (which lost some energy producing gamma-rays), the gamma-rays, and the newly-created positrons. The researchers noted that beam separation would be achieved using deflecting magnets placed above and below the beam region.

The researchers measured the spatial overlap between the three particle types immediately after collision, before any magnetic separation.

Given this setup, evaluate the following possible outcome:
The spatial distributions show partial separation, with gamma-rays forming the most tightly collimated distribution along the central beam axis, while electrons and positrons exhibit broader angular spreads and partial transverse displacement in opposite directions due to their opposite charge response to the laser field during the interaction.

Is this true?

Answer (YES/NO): NO